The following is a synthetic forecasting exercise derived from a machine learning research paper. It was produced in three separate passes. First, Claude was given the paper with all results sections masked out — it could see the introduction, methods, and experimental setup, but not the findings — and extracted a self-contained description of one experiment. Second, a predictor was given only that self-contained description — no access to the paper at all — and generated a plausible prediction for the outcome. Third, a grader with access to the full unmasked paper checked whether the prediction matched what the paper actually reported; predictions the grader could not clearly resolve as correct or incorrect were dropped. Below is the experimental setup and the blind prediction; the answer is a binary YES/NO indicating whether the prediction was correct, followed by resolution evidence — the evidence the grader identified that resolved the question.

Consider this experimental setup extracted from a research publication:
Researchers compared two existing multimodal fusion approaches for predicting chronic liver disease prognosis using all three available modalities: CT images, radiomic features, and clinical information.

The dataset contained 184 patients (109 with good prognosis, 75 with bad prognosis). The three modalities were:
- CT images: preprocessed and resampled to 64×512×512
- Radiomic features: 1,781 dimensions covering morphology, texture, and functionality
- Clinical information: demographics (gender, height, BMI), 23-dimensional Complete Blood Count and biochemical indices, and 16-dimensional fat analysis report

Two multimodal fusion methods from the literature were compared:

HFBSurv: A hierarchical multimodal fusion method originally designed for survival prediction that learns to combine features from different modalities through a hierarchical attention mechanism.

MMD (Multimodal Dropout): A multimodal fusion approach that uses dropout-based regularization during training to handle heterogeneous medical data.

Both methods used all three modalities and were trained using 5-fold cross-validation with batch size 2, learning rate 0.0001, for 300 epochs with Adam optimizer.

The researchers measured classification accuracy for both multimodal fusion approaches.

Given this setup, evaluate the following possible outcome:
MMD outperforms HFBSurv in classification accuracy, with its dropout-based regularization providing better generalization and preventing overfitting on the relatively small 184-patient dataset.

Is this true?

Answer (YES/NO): NO